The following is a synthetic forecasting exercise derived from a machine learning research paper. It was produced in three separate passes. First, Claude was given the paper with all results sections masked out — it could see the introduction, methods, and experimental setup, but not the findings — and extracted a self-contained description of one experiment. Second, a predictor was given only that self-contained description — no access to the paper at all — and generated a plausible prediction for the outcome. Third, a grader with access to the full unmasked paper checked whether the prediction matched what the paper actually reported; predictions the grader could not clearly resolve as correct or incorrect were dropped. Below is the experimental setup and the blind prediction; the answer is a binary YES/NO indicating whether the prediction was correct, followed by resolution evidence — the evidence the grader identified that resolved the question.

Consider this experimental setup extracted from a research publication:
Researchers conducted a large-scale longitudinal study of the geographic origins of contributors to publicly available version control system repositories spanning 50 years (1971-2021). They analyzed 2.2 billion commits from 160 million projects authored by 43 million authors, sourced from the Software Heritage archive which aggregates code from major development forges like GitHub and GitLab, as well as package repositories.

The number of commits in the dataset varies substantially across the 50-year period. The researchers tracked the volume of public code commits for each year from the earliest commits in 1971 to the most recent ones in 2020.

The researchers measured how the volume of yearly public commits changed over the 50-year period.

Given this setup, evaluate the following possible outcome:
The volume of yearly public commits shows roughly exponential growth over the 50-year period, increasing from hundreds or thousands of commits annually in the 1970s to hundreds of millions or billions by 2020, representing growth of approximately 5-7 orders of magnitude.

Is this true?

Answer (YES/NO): YES